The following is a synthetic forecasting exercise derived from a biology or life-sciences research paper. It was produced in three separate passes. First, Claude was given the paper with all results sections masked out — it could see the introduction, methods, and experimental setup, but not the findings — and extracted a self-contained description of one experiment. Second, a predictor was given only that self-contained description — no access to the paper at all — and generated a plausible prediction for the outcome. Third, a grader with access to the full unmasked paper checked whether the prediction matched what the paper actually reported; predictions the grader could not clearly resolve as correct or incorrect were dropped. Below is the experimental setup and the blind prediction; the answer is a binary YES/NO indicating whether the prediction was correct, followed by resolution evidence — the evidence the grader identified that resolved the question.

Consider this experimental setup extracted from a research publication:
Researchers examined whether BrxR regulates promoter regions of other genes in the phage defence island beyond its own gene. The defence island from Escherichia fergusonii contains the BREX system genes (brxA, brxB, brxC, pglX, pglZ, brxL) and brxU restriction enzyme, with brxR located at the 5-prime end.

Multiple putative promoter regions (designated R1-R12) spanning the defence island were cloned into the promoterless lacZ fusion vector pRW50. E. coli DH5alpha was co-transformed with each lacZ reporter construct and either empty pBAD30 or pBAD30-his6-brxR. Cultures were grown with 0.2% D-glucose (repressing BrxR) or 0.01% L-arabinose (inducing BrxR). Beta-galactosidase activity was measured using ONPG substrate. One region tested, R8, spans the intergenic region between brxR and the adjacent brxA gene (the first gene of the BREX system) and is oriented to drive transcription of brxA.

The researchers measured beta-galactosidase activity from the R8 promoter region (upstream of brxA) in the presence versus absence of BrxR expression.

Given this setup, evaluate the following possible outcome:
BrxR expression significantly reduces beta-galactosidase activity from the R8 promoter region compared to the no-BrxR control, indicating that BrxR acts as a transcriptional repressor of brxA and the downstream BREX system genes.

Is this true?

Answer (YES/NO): YES